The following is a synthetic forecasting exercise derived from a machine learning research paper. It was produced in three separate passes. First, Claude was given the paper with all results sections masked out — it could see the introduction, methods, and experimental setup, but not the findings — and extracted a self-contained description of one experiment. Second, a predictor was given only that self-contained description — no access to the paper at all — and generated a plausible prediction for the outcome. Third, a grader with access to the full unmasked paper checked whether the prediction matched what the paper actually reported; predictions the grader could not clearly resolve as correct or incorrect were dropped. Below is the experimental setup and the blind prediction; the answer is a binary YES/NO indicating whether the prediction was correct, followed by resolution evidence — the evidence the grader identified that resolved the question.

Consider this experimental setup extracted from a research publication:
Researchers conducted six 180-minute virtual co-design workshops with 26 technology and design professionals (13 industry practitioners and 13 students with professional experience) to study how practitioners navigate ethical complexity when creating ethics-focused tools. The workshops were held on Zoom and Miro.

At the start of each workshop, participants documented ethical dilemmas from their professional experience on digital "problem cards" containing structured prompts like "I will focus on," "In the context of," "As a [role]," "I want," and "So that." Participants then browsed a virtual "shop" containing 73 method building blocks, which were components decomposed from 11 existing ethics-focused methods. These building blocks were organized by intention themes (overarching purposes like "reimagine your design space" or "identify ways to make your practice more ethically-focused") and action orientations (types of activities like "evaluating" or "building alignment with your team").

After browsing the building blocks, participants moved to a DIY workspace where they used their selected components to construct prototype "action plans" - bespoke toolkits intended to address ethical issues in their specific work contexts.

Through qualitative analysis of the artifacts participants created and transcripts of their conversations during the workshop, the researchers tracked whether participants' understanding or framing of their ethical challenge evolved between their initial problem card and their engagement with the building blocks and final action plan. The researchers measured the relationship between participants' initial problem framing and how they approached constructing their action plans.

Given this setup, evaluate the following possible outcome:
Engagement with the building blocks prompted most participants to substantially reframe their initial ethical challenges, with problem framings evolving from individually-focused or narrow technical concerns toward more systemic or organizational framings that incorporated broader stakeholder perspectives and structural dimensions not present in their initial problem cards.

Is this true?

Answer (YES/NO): NO